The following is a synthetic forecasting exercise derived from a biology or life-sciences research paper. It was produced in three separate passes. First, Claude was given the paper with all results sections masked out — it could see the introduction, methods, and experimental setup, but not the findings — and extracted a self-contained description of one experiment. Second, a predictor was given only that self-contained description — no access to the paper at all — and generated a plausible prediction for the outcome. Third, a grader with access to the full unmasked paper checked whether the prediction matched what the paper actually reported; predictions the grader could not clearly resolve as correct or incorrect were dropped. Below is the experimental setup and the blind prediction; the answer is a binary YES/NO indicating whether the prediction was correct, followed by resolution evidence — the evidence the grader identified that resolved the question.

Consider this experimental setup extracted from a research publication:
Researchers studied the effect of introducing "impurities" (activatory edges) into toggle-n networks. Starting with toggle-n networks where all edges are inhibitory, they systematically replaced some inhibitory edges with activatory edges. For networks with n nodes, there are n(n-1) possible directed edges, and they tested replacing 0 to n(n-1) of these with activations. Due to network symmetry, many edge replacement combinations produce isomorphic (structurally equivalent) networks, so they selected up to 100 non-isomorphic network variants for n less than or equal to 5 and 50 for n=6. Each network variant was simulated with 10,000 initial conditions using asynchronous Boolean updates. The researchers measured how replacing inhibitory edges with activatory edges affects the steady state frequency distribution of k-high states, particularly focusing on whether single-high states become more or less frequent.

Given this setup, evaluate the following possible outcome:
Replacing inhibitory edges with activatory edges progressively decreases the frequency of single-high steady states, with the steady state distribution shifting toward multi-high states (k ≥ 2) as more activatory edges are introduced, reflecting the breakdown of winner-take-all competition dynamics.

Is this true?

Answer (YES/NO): NO